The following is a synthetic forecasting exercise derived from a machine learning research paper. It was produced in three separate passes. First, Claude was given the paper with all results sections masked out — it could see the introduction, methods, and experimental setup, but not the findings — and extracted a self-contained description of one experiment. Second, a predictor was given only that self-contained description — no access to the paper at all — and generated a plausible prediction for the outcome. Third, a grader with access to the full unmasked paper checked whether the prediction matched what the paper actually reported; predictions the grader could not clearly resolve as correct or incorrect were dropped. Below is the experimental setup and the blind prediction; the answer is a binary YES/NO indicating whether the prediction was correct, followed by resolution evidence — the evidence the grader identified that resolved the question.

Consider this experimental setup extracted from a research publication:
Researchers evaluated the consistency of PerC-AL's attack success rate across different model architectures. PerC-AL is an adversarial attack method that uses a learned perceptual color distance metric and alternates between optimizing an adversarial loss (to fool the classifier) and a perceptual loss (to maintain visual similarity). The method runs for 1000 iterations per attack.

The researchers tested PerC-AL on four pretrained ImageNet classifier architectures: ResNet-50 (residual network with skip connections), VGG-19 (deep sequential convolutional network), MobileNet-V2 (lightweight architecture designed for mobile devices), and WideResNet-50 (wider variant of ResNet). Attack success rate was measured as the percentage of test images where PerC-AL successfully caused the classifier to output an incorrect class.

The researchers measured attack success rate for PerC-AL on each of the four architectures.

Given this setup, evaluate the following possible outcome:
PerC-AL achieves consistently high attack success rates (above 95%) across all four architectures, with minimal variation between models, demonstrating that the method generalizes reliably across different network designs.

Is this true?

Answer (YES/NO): YES